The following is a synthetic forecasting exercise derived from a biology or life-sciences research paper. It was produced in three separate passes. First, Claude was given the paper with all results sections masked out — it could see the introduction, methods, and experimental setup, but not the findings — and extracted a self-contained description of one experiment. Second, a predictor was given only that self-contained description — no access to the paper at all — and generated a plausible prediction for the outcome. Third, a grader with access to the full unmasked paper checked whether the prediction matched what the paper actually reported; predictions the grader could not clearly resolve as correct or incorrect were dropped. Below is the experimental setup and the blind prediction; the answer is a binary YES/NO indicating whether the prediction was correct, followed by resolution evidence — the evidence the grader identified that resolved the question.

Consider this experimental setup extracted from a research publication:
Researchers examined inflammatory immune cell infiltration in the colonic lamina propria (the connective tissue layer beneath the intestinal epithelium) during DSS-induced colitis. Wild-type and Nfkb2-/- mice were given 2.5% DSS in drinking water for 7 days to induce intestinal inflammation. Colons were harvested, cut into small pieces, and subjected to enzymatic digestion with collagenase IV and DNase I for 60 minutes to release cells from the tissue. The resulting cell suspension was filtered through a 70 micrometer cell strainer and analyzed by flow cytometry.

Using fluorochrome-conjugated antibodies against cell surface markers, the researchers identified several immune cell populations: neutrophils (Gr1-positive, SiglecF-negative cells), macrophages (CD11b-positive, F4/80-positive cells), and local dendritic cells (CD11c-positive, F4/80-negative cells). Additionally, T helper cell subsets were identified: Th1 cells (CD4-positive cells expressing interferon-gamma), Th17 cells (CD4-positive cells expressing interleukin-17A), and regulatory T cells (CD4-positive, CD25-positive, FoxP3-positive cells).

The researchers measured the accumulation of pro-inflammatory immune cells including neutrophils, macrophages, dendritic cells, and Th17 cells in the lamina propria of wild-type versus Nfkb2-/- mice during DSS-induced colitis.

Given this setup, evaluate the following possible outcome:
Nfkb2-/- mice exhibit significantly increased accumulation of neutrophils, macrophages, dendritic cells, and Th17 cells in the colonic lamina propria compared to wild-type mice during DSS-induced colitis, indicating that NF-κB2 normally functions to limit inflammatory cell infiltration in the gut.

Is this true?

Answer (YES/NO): NO